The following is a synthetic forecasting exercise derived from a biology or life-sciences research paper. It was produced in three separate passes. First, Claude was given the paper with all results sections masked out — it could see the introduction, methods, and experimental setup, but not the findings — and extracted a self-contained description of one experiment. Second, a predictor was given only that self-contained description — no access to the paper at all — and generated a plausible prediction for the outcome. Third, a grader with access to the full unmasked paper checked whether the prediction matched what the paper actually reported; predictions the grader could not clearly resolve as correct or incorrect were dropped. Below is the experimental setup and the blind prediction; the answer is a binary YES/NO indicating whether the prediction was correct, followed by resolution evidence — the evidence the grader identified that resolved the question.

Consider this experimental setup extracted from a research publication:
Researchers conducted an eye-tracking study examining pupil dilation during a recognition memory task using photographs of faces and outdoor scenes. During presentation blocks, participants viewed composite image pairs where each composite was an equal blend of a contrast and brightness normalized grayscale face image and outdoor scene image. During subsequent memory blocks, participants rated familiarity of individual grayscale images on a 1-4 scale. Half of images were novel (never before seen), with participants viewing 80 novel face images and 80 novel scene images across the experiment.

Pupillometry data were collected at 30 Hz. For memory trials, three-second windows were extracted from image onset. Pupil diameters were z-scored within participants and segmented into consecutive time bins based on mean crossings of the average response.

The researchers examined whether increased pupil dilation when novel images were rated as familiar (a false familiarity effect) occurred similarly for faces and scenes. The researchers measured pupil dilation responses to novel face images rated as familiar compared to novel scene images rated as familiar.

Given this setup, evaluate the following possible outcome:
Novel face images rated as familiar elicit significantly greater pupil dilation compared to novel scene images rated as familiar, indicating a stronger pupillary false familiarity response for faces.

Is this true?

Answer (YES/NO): NO